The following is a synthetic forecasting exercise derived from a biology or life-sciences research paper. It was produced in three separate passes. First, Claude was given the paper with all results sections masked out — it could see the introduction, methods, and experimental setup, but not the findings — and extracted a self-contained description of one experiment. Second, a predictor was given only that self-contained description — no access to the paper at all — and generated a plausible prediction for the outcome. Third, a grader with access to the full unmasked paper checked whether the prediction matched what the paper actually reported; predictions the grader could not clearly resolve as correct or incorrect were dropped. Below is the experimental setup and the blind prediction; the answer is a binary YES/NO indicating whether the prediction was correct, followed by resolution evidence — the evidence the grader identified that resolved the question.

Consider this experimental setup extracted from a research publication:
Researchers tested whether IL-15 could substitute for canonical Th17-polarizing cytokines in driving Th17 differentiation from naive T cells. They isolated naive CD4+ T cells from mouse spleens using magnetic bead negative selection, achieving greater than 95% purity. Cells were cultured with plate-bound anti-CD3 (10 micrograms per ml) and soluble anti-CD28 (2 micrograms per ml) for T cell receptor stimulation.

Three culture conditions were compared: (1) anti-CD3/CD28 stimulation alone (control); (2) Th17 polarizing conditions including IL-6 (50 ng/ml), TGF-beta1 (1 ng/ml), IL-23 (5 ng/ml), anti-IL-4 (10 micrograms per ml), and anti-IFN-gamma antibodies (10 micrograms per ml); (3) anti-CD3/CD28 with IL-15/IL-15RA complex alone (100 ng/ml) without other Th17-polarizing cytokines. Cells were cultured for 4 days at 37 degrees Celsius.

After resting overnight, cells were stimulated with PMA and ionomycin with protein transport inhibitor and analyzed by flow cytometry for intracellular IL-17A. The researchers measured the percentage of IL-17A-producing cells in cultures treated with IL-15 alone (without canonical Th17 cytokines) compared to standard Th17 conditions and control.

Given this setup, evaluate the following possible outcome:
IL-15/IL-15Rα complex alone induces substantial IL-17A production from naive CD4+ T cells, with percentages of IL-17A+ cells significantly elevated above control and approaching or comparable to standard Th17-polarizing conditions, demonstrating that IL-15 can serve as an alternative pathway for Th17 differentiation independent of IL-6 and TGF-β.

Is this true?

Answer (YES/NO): NO